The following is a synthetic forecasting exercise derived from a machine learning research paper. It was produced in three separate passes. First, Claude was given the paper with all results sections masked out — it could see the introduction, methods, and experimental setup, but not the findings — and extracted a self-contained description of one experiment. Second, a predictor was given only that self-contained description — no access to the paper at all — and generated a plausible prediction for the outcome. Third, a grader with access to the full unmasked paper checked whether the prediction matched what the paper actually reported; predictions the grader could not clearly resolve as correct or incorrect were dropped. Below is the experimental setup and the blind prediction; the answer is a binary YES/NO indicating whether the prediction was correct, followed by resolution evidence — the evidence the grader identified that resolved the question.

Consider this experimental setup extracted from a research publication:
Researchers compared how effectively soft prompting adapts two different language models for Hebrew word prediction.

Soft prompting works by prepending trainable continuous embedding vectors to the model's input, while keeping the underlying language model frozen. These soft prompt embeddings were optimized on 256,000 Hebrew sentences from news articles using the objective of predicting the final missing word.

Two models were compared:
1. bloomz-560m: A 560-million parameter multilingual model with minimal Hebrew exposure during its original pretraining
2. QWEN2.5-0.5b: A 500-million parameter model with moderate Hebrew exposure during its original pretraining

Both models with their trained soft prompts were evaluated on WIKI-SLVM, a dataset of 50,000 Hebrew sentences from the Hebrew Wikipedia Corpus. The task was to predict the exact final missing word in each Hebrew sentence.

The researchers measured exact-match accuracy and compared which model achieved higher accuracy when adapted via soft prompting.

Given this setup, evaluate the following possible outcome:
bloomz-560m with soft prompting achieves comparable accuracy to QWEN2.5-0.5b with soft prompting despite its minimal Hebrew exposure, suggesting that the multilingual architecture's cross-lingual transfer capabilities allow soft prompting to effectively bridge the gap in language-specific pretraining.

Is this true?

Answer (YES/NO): NO